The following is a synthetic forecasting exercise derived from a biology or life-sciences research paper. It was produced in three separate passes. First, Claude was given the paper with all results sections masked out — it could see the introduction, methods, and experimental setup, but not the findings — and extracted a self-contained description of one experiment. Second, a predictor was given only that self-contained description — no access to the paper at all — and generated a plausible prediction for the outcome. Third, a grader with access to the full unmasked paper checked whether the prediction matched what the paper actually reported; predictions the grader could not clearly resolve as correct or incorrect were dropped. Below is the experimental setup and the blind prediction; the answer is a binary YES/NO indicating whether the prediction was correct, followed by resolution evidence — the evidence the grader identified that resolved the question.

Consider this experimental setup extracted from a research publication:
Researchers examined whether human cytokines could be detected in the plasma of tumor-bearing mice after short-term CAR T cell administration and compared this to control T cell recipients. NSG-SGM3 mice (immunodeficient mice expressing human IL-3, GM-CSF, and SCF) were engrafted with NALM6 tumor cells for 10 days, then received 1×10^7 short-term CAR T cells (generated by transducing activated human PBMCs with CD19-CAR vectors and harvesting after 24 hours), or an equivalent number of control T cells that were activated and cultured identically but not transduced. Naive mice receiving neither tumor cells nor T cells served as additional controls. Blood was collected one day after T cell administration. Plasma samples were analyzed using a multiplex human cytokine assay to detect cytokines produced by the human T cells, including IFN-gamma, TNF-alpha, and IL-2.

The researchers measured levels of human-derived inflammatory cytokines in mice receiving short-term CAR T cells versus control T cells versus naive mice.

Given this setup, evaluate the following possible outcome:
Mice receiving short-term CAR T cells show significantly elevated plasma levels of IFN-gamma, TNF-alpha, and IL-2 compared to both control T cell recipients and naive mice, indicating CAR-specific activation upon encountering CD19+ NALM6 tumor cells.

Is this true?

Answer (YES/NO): YES